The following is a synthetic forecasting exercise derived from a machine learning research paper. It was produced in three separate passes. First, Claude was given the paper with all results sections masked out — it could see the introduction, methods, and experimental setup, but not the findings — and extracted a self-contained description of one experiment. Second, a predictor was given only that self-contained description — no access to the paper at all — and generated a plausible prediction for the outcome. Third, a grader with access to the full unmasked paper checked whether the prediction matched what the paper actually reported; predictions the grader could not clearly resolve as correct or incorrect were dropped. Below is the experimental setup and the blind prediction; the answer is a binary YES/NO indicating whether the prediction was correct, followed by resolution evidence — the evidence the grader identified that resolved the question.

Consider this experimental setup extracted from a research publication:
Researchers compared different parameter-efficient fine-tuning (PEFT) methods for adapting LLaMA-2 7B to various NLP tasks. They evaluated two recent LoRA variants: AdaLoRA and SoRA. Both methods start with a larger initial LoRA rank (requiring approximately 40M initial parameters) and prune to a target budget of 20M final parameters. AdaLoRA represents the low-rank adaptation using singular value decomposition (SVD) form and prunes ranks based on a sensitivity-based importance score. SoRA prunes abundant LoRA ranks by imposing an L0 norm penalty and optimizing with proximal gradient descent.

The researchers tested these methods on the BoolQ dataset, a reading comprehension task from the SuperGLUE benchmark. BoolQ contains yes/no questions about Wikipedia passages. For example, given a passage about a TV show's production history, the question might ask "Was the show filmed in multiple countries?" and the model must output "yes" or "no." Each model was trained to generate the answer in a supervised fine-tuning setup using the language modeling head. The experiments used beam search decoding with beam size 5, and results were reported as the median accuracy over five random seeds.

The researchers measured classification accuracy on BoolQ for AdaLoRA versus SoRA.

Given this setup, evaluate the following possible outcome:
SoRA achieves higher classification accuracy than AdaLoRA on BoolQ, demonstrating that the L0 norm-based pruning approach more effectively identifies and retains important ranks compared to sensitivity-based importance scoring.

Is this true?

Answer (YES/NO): YES